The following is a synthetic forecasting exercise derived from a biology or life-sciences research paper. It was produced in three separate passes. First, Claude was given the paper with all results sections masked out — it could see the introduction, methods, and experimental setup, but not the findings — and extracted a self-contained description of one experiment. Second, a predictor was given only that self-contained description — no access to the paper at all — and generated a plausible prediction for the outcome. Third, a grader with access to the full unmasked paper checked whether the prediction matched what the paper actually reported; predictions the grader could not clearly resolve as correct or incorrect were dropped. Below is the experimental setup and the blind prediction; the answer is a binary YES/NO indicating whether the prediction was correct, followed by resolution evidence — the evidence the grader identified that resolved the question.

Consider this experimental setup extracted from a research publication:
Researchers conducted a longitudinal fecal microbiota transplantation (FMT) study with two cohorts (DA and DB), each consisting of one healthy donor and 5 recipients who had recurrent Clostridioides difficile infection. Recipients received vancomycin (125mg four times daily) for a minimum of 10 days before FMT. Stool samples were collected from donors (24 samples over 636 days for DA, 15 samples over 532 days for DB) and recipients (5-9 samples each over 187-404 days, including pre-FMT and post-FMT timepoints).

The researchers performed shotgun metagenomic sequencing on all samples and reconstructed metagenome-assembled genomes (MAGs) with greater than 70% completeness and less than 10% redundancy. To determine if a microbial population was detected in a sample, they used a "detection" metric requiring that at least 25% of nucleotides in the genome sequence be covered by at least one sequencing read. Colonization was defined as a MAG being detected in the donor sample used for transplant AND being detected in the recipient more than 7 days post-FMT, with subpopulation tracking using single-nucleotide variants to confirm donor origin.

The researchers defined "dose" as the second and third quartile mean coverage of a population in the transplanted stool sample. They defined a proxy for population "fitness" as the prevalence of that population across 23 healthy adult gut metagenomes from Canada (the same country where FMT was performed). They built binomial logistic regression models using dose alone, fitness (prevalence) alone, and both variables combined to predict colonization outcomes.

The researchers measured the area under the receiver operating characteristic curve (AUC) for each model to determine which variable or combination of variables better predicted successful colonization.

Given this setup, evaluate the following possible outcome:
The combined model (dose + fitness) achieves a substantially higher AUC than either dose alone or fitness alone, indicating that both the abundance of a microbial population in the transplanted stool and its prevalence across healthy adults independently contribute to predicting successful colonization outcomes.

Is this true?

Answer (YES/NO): NO